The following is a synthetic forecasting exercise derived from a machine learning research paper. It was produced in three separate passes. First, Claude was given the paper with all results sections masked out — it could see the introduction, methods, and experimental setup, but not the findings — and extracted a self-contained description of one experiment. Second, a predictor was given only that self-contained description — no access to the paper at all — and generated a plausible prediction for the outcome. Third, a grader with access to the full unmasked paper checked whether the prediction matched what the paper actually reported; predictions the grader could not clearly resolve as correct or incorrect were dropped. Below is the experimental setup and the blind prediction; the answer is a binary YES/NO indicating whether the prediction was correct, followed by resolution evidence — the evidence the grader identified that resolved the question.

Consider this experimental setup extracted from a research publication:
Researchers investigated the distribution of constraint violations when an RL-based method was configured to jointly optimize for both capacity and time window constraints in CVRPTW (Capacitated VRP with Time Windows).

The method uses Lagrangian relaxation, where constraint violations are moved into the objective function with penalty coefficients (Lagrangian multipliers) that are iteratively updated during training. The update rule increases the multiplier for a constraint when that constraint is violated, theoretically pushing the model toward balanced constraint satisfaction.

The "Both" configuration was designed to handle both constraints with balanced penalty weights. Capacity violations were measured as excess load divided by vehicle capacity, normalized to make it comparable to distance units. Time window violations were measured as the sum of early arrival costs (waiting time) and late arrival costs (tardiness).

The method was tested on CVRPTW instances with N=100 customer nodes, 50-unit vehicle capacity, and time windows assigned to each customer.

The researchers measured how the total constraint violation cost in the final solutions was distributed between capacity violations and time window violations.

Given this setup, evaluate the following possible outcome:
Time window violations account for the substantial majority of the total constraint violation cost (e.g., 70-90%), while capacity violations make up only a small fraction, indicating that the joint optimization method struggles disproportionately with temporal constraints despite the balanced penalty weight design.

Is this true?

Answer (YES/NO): YES